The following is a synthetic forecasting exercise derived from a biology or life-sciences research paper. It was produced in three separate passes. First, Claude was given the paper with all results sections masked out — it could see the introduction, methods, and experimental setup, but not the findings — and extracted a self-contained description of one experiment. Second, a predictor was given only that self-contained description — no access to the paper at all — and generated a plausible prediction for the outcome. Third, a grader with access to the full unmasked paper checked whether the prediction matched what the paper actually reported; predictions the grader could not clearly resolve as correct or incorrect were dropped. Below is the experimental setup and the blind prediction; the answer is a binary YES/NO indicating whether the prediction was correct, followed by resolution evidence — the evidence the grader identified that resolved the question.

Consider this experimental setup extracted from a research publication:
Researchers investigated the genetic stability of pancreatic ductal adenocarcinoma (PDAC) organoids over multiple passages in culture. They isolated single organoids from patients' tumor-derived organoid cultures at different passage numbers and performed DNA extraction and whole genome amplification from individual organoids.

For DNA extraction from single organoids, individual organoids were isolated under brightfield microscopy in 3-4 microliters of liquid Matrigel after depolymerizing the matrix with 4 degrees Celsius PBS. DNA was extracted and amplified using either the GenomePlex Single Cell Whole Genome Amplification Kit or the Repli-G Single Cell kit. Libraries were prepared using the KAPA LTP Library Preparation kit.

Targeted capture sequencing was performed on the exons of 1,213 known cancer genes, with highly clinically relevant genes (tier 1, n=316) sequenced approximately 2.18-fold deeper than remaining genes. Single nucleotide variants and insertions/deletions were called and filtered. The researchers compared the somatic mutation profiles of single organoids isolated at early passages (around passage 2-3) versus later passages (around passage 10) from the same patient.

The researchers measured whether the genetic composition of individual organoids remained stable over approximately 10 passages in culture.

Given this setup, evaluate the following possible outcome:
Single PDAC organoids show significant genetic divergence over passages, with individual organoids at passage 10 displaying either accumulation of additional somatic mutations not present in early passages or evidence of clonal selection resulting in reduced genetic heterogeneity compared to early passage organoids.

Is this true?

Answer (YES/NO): NO